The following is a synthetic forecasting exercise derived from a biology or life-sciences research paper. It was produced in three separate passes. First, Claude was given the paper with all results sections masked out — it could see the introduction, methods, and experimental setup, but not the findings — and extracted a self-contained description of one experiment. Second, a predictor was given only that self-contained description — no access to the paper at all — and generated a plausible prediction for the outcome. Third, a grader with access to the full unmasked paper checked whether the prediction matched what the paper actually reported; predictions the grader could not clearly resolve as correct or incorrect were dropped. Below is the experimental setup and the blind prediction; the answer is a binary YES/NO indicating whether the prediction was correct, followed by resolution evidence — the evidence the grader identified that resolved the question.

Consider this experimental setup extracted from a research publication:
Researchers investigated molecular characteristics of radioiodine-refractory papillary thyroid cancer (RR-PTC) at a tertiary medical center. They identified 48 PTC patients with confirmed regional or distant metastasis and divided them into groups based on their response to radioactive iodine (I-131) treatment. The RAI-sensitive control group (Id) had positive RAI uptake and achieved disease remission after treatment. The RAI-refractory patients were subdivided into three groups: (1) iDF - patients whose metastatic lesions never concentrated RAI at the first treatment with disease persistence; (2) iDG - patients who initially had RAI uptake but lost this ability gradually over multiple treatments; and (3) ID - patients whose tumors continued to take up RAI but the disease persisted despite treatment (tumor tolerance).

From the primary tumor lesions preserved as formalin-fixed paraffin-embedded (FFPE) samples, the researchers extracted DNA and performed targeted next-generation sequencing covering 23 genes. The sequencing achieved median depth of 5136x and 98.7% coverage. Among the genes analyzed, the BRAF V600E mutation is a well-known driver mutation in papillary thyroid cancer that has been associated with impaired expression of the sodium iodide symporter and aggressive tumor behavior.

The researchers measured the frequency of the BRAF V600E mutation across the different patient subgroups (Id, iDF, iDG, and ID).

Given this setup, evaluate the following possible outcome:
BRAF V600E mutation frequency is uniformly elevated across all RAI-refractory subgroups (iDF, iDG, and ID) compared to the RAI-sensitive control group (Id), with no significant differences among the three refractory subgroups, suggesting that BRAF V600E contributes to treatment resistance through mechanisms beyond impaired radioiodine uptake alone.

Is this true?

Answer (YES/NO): NO